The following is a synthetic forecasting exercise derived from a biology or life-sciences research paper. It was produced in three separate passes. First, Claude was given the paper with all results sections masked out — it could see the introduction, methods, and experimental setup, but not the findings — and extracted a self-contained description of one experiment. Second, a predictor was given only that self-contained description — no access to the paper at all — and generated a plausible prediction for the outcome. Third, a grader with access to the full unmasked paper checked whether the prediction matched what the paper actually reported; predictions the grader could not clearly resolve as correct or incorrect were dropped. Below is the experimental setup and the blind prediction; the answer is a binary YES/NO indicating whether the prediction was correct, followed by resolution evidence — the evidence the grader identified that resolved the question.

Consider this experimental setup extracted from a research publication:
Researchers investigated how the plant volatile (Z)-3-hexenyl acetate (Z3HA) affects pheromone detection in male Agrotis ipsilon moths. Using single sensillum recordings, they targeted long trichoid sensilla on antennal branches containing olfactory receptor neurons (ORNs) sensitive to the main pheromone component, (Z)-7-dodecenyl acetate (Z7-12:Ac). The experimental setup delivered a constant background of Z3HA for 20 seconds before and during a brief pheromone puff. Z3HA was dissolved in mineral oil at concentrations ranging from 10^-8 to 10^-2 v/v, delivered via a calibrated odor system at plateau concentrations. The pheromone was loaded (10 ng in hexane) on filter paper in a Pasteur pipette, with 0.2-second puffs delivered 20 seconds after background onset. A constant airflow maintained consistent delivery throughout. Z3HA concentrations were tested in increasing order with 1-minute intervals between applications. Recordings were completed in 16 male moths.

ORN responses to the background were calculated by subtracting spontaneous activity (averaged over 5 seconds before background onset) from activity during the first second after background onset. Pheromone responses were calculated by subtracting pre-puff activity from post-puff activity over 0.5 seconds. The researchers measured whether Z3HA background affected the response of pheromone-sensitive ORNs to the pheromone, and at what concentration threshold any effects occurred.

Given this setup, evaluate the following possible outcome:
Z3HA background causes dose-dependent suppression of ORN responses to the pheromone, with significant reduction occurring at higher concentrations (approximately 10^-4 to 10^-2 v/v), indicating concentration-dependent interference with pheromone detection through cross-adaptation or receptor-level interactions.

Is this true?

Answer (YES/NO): NO